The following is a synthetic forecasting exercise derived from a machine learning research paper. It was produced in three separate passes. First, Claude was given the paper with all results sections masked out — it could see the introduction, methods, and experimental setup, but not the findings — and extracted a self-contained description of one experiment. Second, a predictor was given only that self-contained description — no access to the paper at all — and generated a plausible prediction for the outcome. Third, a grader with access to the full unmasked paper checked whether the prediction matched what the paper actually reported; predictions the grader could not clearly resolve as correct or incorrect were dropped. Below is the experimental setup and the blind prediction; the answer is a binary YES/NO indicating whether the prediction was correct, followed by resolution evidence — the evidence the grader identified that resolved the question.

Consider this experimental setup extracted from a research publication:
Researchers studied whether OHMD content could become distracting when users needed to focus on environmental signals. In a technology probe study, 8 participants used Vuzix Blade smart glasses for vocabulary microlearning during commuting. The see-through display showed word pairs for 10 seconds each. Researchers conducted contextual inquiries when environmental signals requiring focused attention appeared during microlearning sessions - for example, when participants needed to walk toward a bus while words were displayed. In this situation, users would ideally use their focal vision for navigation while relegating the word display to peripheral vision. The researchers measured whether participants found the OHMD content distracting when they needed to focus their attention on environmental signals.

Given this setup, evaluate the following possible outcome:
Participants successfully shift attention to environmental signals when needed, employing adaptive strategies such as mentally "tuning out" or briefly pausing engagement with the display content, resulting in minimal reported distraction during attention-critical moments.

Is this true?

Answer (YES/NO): NO